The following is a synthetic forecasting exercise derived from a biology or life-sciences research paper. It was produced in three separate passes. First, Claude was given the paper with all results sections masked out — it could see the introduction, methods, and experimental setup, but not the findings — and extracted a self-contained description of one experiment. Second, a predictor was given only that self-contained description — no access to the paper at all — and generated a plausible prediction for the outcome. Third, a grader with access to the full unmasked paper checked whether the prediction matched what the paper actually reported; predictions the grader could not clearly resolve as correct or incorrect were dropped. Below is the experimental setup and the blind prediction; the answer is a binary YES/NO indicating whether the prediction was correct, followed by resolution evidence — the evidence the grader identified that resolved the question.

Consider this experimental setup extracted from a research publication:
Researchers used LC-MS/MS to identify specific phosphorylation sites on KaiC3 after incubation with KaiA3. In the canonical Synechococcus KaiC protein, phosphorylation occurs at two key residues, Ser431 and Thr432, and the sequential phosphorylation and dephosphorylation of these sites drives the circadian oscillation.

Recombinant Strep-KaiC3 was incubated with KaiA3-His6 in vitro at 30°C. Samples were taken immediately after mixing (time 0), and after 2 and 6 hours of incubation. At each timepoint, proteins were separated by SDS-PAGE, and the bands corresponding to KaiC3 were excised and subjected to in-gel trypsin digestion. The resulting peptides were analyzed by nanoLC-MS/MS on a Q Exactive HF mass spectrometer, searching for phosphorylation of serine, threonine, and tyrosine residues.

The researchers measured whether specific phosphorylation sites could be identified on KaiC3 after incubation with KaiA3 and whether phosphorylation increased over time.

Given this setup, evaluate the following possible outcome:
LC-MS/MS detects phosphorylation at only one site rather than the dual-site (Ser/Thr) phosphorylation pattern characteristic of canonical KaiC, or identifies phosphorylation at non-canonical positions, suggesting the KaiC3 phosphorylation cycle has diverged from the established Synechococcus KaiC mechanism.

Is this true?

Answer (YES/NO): NO